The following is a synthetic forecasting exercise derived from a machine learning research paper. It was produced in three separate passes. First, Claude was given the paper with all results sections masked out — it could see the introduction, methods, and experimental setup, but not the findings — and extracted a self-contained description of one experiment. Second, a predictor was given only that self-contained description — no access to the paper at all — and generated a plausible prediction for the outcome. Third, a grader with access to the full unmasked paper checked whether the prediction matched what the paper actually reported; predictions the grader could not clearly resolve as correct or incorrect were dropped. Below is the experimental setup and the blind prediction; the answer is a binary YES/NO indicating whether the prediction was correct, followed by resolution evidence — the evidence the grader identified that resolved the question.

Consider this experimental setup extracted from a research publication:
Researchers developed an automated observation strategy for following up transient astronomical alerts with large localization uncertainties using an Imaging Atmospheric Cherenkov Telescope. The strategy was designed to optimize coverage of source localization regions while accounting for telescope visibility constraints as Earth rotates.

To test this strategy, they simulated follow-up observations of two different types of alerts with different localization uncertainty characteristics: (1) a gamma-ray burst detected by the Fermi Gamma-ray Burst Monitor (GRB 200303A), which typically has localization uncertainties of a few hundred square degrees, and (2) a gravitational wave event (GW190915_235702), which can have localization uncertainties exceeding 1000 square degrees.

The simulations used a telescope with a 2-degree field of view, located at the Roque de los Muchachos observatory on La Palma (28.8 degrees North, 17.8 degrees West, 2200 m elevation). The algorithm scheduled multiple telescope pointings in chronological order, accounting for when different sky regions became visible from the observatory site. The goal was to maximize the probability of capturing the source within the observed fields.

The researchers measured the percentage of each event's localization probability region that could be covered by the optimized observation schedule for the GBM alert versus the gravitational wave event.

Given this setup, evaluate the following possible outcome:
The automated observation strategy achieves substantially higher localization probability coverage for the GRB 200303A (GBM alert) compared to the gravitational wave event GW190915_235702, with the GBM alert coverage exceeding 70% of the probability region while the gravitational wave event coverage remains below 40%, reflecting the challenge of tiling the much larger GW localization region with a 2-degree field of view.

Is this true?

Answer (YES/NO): NO